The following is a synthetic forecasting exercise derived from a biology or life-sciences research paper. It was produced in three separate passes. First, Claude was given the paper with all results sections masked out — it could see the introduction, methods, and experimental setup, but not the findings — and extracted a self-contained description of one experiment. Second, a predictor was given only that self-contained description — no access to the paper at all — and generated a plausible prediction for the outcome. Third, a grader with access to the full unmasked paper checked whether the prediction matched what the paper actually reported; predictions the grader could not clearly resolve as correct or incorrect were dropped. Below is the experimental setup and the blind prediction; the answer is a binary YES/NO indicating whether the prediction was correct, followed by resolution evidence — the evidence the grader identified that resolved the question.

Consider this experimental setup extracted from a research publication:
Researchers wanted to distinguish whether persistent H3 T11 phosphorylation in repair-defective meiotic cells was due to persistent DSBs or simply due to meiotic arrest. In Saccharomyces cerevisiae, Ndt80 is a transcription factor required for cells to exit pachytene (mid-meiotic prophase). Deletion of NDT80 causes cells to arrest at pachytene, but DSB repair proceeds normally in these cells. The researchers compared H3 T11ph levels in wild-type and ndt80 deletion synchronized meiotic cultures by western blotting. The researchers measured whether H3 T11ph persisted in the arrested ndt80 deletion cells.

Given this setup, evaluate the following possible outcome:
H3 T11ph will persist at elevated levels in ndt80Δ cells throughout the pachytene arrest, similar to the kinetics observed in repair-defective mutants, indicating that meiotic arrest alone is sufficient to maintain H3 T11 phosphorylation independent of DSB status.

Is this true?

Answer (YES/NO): NO